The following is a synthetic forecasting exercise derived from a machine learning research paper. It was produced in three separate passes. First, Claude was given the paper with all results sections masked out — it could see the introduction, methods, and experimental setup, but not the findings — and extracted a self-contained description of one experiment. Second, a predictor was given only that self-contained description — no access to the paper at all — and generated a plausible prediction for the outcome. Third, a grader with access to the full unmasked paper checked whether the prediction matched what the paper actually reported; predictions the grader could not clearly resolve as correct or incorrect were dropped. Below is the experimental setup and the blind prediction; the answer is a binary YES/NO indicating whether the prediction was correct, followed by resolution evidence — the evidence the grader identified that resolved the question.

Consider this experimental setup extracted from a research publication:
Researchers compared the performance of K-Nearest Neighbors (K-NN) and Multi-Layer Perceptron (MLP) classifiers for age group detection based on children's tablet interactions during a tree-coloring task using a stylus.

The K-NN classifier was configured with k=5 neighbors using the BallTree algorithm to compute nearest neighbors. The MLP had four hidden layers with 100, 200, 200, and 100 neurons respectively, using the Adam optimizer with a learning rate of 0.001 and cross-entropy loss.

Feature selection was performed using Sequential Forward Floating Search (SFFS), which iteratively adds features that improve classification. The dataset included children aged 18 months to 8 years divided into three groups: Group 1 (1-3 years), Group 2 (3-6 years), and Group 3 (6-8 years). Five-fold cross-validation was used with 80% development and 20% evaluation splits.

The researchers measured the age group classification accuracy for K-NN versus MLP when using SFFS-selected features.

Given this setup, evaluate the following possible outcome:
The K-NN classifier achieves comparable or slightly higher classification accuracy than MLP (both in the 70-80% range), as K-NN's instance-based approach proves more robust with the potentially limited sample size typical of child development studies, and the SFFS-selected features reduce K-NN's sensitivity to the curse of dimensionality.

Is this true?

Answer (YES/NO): NO